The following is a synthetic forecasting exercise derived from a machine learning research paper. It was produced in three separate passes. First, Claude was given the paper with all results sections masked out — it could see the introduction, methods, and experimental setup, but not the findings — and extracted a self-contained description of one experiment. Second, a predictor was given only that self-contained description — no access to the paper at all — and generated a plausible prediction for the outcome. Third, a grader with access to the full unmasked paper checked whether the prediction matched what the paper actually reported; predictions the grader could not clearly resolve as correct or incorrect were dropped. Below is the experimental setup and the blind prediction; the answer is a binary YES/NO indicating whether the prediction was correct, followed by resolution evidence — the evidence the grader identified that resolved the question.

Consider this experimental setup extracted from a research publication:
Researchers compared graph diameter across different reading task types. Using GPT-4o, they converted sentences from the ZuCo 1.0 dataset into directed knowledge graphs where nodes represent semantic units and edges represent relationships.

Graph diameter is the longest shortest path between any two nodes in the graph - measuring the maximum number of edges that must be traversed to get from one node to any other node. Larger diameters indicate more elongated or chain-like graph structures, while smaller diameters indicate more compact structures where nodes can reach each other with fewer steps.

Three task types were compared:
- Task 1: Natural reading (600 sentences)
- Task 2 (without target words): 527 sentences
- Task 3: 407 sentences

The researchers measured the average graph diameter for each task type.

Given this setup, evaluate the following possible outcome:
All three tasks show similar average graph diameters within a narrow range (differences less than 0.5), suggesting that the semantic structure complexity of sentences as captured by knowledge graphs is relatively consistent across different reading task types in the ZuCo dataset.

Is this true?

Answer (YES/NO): NO